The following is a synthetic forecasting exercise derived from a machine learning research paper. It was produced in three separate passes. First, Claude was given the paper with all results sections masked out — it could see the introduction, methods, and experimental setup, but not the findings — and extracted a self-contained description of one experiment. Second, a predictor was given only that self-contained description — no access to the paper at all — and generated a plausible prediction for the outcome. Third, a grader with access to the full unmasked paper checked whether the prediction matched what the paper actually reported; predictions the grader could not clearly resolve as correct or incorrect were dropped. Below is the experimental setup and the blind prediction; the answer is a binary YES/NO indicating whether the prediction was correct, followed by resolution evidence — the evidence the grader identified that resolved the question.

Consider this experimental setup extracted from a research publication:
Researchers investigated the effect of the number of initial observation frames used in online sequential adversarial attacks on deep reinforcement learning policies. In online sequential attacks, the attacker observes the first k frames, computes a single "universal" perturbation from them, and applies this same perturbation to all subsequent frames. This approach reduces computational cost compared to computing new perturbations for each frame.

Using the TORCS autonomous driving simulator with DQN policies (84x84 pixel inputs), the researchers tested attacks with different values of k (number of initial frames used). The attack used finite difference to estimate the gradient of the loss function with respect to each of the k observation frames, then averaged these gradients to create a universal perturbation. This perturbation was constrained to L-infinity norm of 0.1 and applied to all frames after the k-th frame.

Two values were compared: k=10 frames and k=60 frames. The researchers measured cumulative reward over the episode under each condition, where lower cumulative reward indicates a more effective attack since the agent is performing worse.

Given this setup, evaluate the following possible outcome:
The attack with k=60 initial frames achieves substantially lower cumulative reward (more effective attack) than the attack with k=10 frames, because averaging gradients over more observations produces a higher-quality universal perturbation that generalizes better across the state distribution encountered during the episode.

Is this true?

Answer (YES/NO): YES